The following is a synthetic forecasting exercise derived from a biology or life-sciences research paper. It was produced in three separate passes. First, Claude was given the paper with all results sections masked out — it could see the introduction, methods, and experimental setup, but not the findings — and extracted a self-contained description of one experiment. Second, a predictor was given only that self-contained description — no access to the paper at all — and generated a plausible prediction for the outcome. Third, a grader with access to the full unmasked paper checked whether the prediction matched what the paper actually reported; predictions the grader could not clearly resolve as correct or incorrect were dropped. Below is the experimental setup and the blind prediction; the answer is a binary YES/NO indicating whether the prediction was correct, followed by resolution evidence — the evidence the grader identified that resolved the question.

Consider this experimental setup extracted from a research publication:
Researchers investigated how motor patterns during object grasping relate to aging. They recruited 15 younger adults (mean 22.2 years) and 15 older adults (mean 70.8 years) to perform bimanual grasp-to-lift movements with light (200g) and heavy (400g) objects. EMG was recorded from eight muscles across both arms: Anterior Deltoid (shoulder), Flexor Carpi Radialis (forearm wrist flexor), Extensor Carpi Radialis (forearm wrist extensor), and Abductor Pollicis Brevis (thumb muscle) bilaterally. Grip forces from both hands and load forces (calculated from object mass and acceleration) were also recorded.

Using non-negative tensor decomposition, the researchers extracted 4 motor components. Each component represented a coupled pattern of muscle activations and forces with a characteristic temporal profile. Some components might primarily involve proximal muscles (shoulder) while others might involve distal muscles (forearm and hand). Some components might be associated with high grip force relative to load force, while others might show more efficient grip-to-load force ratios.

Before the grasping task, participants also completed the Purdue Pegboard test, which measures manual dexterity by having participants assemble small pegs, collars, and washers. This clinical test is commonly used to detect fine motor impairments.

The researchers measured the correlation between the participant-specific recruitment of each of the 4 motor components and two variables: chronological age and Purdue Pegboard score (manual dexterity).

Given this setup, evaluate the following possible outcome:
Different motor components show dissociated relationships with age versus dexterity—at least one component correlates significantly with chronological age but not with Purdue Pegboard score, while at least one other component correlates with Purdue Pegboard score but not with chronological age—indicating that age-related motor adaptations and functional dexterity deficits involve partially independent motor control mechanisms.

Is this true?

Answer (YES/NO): NO